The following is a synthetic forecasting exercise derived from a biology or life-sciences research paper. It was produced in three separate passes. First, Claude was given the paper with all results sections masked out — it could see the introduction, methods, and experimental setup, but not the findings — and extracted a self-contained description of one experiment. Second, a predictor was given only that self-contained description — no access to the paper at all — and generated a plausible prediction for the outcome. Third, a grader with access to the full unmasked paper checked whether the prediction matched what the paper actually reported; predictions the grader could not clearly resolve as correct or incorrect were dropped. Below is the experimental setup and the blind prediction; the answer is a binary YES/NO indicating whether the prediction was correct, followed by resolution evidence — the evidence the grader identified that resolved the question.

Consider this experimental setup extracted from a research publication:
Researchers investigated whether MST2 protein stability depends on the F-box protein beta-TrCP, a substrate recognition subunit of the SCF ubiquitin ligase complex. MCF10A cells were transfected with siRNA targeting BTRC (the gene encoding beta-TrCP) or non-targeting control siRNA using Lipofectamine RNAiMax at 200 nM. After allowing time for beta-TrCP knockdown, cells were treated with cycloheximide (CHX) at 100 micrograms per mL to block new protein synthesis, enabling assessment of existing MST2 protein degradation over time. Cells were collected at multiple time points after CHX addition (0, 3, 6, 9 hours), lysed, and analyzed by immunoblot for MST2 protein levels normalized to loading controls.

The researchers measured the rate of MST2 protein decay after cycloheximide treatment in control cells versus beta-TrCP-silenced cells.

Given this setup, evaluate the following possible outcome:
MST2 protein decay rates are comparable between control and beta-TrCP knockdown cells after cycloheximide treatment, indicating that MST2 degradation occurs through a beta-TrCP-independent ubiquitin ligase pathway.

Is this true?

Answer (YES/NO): NO